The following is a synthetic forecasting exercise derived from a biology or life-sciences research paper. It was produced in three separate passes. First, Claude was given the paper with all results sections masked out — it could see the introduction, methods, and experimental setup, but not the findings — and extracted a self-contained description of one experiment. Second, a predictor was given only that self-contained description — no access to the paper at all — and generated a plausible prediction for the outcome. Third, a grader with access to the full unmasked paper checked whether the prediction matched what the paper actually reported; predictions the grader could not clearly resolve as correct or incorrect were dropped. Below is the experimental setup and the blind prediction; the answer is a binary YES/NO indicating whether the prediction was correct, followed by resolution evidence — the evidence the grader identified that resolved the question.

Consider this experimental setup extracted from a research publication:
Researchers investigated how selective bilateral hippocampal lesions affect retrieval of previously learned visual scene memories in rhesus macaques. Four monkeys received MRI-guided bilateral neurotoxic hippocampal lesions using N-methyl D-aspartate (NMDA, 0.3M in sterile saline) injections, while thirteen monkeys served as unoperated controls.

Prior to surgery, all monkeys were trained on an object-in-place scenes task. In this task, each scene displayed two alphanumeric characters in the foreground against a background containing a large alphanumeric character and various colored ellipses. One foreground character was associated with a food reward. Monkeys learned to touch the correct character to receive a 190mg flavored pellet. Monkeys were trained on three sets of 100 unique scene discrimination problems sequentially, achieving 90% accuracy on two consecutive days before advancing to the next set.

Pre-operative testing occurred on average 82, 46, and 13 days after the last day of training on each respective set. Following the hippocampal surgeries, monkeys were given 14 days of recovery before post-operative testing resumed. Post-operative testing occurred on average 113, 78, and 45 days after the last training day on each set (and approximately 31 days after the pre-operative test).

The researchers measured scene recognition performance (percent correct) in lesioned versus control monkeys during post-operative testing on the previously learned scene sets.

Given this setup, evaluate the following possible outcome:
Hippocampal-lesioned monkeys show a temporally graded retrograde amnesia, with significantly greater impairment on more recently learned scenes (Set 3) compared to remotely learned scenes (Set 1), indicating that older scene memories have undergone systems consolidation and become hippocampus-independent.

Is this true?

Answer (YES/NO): NO